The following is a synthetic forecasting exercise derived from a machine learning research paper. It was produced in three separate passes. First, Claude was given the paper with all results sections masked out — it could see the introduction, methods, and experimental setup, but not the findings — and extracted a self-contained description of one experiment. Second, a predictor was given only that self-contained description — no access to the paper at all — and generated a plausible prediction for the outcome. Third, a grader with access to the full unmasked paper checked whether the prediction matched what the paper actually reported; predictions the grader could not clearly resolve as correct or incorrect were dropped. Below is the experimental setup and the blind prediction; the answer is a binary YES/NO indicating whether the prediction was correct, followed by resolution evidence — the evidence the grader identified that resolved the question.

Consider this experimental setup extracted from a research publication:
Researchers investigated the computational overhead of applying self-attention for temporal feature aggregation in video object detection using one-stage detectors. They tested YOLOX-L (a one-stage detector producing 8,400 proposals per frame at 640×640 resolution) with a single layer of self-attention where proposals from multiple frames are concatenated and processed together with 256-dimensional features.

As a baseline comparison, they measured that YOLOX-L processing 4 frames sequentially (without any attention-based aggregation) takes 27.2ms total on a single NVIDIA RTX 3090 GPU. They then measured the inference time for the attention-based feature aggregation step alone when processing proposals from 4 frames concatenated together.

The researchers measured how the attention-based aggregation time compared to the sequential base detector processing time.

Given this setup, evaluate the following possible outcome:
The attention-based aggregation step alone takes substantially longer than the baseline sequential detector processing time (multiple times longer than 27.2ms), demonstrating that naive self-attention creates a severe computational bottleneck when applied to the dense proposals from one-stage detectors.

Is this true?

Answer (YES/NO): NO